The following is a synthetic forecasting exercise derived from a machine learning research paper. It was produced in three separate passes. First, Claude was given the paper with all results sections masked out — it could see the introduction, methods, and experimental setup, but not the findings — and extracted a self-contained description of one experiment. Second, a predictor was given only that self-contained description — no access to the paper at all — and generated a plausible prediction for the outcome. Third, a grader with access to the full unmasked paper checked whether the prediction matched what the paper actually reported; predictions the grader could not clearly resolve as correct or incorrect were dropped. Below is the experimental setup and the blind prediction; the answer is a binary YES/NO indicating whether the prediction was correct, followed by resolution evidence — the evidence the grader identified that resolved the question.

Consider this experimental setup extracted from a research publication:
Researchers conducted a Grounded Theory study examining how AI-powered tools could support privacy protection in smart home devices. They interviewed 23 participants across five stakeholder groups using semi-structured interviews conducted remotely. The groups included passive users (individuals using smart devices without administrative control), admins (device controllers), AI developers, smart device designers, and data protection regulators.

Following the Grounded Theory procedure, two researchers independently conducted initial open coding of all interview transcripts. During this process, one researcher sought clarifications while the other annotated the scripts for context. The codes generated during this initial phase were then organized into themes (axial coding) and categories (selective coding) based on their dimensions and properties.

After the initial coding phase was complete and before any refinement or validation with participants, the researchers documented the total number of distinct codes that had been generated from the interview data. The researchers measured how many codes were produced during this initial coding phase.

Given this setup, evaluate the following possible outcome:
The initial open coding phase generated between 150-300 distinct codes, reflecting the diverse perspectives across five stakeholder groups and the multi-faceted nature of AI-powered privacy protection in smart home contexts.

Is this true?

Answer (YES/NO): YES